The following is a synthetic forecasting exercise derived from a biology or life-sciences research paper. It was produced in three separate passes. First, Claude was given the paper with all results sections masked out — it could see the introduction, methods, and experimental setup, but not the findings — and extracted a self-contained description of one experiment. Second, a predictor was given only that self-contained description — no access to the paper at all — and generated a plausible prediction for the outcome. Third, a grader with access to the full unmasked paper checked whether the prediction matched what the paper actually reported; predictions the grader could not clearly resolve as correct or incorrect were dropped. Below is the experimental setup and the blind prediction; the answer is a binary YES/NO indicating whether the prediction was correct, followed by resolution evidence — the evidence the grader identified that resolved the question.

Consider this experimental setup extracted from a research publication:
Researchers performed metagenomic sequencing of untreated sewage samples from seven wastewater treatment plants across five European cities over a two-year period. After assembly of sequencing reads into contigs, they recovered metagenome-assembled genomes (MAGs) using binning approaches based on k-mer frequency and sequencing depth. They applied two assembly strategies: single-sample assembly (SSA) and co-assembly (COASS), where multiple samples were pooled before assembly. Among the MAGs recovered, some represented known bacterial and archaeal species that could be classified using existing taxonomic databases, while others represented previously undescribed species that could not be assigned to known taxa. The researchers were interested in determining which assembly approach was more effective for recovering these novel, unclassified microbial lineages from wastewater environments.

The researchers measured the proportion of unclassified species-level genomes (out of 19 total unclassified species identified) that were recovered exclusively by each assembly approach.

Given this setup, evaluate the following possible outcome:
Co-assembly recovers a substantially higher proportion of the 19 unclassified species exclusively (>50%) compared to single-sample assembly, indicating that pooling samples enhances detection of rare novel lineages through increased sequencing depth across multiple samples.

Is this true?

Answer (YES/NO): YES